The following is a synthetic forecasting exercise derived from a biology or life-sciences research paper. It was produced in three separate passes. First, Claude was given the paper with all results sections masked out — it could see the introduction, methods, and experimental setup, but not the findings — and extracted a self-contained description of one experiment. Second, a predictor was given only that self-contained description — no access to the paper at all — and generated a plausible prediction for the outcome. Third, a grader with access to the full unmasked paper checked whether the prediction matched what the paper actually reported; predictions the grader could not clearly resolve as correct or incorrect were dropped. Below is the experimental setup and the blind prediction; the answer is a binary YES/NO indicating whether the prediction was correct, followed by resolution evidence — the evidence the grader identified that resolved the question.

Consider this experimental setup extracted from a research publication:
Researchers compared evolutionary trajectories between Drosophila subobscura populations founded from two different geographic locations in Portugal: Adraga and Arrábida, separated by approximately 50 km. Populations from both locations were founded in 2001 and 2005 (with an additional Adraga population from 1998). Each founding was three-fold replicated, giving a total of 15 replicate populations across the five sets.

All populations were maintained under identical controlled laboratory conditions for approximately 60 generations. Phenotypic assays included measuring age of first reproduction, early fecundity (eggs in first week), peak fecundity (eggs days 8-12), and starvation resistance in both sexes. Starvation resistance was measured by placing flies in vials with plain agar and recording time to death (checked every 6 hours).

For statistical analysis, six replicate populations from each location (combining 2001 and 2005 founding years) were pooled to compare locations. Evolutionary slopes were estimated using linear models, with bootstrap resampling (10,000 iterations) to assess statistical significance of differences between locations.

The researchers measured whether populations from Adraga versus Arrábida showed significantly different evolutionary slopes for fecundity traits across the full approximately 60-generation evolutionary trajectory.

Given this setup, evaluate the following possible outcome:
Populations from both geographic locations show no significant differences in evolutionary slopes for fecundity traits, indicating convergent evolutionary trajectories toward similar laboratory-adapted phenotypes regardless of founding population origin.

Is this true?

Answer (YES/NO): NO